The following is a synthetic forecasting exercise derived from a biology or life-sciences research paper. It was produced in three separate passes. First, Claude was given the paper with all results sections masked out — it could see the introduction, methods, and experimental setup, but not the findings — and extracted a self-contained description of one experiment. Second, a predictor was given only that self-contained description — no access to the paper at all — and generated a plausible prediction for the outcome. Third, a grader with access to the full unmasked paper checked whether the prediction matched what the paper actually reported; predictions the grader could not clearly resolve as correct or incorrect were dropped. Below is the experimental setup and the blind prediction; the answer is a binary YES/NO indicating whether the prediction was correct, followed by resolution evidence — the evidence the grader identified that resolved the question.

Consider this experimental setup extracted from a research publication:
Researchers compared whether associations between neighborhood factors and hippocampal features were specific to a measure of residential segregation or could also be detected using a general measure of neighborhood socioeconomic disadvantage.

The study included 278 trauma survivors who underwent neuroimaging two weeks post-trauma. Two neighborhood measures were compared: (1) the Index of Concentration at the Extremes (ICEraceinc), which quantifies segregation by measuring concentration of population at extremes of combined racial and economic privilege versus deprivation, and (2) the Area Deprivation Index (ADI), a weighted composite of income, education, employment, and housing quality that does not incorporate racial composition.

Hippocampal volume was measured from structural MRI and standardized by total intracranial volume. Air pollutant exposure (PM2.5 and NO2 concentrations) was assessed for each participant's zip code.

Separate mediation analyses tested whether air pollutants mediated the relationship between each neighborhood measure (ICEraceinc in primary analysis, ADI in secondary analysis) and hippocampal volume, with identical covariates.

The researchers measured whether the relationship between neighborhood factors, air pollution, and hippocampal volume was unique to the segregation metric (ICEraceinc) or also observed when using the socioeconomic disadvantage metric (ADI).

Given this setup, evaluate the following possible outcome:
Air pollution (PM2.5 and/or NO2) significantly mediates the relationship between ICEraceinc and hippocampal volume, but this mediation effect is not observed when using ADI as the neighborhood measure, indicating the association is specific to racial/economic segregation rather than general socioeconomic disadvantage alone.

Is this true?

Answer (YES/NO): NO